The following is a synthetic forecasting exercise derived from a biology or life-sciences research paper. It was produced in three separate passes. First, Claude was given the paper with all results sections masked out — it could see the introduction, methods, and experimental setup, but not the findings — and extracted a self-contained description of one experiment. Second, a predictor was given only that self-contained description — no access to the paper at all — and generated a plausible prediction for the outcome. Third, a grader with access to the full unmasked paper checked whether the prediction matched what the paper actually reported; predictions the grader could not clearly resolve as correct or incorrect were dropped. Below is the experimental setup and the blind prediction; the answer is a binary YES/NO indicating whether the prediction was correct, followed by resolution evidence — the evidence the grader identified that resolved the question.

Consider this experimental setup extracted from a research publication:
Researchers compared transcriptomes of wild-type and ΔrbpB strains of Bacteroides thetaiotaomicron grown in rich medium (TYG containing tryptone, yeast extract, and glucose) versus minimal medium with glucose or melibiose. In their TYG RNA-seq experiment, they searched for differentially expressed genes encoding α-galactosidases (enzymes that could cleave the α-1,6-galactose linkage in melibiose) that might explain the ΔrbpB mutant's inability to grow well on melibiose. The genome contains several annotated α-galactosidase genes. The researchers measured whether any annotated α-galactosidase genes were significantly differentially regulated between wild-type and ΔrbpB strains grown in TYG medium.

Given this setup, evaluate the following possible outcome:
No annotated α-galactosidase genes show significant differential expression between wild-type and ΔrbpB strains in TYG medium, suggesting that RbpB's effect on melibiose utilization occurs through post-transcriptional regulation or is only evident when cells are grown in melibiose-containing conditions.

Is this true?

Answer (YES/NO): YES